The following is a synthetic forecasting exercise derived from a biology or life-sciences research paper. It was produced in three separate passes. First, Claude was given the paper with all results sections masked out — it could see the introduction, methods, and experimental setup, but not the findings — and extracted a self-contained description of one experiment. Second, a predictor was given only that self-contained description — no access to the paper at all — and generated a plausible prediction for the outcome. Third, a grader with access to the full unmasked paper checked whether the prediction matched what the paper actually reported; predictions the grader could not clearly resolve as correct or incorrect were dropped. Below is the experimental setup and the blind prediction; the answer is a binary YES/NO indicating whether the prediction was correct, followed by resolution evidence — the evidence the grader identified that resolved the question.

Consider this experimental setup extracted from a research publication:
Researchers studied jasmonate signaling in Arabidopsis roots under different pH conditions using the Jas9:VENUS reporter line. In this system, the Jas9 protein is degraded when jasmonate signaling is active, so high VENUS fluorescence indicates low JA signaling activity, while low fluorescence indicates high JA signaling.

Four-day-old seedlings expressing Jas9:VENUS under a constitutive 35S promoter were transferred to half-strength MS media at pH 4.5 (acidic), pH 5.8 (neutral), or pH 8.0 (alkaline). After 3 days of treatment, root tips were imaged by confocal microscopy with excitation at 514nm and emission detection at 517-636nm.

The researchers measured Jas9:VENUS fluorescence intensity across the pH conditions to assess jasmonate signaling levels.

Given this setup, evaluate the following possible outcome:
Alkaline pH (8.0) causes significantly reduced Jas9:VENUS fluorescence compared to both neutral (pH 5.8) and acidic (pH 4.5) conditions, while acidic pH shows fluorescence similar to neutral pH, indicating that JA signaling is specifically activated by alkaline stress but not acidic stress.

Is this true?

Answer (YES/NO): NO